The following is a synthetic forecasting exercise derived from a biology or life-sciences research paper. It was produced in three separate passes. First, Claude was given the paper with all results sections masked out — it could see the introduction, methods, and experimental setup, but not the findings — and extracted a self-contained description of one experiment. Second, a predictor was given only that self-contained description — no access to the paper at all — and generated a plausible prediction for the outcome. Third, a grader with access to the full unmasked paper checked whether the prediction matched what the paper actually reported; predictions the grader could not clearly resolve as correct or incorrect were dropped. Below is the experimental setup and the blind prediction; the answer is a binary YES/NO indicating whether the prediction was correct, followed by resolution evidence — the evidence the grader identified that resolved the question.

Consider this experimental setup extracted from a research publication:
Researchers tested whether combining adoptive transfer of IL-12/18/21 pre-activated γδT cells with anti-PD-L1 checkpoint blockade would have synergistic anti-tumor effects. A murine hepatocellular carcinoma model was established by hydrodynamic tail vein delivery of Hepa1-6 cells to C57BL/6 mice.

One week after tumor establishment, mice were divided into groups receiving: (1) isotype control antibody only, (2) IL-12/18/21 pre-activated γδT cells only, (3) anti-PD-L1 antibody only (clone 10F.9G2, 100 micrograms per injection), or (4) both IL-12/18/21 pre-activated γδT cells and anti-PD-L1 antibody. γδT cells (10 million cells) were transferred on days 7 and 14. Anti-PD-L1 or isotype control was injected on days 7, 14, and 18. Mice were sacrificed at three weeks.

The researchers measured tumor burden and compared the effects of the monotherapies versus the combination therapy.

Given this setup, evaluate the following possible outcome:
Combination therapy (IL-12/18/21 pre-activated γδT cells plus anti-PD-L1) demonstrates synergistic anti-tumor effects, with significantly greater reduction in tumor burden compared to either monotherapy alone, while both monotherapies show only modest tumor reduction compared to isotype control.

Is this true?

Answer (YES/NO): NO